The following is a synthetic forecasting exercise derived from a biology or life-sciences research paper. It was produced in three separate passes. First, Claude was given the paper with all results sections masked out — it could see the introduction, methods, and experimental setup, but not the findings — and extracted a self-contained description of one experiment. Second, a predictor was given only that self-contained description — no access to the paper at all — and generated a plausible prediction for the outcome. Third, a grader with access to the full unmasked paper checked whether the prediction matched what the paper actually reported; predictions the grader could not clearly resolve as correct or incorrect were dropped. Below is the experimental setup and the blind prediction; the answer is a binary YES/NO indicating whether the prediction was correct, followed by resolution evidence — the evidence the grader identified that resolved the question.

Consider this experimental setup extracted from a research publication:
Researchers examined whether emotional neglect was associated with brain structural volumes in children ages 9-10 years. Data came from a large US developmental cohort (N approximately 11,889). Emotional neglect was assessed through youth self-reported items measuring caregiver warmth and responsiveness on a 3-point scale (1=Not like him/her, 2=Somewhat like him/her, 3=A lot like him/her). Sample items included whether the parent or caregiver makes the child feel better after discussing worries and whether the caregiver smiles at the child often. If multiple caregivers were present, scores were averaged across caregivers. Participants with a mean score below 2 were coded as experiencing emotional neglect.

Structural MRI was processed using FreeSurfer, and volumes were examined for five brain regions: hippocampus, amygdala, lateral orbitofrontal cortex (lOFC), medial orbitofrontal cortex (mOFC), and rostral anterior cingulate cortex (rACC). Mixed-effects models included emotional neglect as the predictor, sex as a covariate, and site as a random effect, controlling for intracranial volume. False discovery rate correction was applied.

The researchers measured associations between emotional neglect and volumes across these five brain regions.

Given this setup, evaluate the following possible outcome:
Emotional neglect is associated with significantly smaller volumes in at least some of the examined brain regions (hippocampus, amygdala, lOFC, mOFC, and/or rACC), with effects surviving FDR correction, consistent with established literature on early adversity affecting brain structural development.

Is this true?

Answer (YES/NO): NO